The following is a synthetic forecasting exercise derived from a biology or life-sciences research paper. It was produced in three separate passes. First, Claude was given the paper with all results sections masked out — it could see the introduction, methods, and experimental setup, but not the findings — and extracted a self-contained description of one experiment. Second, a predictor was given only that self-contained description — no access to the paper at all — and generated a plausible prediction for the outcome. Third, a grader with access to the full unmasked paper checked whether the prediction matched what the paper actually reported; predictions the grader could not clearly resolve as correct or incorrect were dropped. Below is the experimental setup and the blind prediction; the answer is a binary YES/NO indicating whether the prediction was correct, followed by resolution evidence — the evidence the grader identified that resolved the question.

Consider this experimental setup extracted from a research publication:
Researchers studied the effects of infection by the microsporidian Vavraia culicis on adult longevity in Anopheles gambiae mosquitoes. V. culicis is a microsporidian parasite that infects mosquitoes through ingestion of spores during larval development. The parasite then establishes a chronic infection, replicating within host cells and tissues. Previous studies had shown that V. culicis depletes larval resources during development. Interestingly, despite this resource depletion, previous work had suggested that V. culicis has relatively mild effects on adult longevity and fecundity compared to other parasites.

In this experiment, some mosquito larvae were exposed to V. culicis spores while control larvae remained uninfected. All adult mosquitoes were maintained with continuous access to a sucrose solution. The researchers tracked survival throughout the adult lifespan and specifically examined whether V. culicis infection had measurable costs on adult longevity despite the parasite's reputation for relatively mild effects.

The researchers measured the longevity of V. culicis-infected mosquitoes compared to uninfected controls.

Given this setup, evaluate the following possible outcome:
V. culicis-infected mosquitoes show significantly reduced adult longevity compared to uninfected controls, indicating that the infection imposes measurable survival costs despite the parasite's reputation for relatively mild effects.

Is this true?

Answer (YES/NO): NO